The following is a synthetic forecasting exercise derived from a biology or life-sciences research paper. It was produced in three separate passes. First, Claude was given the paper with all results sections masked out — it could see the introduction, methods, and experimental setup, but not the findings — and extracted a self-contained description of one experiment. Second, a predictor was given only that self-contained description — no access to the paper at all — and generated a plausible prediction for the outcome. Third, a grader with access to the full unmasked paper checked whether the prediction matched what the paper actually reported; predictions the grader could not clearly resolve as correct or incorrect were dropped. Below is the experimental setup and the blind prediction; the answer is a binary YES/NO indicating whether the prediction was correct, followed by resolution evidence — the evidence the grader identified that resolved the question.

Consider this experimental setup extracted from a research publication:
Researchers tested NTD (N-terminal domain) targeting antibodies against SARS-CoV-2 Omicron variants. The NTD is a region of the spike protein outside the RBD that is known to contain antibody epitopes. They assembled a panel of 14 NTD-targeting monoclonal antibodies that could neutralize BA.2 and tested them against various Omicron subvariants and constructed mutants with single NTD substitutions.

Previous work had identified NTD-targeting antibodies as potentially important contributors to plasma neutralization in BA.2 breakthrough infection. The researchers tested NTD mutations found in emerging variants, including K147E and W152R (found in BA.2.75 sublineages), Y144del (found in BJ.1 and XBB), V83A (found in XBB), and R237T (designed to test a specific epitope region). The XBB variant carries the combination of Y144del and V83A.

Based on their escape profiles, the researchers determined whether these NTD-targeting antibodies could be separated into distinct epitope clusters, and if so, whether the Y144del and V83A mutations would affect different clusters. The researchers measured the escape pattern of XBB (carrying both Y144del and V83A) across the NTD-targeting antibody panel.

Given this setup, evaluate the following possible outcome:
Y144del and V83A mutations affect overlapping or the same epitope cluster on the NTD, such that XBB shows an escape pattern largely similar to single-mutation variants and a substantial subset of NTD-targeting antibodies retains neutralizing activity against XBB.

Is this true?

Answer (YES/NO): NO